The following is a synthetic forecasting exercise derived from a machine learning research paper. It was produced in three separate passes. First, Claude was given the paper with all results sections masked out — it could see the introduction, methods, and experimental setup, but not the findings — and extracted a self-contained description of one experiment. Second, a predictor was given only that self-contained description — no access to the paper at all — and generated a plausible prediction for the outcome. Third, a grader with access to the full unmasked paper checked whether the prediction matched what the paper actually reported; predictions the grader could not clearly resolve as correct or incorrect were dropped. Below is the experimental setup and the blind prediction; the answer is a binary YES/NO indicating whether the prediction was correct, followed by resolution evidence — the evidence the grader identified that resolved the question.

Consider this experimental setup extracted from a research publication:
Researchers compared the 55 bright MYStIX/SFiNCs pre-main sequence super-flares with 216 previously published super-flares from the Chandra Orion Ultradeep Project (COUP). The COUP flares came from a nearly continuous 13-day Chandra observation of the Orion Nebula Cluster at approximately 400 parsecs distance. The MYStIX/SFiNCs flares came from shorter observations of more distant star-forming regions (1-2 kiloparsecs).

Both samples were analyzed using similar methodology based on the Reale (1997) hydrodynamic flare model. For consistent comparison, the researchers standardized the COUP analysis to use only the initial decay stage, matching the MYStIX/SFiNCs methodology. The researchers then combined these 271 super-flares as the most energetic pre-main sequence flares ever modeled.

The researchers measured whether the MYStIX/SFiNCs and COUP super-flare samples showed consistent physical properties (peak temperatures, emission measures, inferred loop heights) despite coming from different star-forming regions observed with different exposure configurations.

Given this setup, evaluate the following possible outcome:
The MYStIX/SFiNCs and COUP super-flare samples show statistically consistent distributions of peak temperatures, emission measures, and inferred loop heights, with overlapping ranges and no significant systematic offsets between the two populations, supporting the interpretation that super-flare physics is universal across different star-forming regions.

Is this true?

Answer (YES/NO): NO